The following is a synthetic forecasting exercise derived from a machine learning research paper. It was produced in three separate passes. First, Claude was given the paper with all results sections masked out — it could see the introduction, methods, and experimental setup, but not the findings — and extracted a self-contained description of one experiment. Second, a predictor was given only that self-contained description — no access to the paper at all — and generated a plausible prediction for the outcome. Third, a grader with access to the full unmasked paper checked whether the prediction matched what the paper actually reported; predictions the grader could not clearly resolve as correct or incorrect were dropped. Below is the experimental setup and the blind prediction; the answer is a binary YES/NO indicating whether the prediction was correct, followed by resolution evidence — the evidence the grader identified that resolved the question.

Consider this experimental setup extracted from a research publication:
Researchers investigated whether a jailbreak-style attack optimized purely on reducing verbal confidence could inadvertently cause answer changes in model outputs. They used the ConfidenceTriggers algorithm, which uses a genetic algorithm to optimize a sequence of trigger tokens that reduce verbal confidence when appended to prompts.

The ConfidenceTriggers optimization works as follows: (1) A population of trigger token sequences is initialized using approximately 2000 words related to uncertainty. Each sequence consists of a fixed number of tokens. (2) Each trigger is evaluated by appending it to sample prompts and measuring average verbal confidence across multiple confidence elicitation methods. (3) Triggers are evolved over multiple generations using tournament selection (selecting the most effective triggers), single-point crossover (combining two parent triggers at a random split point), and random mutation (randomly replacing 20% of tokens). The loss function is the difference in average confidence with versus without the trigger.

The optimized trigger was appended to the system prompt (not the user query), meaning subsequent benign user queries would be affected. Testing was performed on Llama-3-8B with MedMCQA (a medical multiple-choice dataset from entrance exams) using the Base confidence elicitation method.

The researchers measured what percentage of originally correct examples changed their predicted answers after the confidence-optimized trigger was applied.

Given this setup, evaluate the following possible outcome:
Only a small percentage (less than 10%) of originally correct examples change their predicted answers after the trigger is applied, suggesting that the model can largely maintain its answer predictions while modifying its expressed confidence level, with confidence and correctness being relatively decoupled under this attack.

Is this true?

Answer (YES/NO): NO